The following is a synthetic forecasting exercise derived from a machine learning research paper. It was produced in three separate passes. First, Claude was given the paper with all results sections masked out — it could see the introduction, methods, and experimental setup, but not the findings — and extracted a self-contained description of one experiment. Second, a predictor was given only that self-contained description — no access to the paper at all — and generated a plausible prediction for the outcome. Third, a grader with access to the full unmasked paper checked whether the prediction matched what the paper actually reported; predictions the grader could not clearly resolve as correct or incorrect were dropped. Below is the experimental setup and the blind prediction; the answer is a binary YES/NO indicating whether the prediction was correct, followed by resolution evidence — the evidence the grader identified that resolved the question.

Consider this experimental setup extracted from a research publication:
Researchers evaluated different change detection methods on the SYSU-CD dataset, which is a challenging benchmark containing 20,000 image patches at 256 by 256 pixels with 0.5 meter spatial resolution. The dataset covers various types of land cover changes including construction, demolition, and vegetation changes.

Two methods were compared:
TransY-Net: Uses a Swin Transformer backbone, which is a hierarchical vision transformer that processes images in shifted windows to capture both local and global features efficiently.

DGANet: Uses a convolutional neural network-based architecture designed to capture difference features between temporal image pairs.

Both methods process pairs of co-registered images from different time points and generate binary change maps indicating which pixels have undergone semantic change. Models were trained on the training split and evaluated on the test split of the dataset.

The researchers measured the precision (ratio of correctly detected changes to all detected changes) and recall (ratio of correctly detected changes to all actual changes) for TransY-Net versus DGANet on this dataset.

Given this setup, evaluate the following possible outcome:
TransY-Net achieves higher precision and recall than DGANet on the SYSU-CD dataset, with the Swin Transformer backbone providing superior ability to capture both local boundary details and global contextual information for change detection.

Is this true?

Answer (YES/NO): NO